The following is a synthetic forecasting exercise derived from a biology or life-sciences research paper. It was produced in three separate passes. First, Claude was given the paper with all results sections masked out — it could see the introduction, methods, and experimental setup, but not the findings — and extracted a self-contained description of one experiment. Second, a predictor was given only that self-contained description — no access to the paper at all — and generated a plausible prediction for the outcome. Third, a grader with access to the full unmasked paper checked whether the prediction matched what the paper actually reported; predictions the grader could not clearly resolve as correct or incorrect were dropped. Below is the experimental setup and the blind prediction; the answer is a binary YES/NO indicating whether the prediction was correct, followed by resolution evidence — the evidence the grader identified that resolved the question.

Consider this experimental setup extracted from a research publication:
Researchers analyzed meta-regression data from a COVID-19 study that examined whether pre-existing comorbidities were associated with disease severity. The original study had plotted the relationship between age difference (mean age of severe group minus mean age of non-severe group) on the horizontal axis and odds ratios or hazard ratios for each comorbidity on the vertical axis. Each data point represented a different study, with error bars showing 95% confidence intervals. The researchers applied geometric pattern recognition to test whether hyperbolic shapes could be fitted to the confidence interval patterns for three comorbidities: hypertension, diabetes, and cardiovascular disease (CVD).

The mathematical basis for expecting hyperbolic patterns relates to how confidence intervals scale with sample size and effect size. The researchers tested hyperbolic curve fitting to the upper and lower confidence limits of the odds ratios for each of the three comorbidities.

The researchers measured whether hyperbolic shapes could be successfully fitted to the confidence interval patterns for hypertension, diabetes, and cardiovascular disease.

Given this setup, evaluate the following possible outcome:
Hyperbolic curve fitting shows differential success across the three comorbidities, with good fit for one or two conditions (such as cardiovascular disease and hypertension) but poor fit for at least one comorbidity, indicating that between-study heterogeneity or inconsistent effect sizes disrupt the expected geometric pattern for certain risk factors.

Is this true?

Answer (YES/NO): NO